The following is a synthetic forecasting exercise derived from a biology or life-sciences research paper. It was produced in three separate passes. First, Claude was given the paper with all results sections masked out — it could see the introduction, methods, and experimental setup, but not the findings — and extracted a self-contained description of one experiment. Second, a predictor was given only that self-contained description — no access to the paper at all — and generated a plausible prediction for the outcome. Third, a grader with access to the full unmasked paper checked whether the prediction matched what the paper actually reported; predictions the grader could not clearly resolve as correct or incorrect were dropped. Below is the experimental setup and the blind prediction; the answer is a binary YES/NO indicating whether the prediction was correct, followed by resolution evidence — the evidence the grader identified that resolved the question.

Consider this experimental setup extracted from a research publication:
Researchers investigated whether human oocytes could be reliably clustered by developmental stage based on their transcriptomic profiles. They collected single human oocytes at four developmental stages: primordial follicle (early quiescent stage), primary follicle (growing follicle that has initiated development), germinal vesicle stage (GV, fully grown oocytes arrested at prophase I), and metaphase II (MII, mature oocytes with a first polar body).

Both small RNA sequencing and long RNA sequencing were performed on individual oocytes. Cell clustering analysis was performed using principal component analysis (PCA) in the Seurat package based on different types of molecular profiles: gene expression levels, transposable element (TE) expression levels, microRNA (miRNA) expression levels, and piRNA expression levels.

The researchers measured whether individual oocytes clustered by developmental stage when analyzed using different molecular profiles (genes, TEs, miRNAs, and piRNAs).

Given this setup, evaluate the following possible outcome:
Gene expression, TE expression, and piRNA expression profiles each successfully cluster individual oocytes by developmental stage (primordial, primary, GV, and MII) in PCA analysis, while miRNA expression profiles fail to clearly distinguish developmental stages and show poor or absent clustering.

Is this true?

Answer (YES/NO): NO